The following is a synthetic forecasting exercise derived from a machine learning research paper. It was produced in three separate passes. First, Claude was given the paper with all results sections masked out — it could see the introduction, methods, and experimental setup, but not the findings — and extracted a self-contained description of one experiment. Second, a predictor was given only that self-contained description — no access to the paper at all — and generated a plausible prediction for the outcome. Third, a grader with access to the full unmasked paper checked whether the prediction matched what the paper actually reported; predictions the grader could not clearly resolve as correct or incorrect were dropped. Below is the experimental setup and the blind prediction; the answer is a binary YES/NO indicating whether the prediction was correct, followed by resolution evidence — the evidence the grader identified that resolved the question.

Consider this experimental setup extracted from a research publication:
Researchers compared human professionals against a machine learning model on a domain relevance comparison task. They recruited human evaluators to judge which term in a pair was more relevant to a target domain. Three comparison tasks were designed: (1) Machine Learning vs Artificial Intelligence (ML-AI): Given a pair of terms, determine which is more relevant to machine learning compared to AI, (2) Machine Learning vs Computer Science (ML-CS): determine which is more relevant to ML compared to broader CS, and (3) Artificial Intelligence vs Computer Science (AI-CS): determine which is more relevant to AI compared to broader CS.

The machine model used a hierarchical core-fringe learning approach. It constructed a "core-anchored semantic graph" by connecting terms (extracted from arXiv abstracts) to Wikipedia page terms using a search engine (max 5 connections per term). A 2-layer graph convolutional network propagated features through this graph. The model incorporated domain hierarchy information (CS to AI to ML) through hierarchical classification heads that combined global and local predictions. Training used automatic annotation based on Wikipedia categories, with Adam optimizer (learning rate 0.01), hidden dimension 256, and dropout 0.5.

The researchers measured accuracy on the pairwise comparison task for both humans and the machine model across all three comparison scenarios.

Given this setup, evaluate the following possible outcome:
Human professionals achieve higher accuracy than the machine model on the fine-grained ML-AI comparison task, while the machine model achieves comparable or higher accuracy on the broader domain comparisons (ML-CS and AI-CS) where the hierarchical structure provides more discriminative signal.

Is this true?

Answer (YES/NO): NO